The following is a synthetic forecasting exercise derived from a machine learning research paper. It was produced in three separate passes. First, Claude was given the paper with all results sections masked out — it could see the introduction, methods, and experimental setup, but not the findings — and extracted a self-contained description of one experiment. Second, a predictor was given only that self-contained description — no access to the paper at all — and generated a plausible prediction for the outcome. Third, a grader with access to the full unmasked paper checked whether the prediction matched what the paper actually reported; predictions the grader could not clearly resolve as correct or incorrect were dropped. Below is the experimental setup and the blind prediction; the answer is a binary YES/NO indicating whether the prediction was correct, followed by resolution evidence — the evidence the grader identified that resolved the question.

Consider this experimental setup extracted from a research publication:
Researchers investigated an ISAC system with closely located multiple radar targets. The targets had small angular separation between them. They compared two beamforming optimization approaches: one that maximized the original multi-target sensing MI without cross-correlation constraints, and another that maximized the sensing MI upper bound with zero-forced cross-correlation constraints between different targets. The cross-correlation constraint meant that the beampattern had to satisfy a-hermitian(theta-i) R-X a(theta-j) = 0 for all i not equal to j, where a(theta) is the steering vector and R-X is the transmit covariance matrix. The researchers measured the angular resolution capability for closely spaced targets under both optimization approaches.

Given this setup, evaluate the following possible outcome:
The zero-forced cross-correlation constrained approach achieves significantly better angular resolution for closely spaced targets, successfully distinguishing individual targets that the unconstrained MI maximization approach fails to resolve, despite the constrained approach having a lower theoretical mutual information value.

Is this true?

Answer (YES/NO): YES